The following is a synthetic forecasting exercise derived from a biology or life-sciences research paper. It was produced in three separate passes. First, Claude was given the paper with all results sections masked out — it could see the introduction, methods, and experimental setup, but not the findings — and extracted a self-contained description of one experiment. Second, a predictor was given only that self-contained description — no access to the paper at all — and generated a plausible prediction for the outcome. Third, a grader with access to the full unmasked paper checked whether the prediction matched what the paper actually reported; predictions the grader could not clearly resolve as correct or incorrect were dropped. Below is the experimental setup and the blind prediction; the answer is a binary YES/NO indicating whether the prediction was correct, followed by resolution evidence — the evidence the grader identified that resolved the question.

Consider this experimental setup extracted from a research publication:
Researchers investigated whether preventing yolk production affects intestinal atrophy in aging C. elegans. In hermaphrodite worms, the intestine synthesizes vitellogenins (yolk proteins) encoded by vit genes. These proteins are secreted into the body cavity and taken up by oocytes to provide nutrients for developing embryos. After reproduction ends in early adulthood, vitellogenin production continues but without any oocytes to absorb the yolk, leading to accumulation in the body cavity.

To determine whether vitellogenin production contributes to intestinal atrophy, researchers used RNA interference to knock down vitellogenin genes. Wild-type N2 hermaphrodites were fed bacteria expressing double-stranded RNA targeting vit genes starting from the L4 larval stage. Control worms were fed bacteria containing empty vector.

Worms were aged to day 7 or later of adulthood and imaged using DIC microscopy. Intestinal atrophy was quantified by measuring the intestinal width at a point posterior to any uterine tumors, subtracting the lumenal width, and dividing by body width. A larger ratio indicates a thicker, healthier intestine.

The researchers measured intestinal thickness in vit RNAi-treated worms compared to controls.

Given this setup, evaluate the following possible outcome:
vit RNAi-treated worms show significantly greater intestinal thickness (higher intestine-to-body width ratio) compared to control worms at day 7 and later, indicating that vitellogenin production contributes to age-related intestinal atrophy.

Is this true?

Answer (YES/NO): YES